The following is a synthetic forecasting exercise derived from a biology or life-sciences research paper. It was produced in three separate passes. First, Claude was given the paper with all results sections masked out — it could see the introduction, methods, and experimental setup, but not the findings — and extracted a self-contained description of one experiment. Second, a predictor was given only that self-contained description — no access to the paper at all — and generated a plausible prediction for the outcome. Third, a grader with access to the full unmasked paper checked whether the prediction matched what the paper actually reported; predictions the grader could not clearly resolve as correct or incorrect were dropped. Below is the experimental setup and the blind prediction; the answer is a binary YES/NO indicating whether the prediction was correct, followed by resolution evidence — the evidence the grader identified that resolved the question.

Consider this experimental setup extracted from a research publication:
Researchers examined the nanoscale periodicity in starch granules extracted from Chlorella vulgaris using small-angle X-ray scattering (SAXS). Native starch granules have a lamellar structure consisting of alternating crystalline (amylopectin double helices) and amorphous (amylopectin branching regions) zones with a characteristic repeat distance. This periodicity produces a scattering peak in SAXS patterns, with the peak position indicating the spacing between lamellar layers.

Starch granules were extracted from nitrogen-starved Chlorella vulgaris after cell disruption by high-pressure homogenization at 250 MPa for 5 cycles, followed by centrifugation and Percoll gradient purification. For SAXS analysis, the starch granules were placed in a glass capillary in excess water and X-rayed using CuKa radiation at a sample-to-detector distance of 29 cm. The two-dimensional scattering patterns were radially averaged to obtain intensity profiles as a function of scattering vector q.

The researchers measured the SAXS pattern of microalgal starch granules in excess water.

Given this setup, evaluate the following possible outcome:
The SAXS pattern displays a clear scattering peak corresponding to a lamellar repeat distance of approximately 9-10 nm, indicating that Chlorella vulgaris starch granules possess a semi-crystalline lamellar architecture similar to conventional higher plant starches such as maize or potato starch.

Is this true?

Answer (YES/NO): YES